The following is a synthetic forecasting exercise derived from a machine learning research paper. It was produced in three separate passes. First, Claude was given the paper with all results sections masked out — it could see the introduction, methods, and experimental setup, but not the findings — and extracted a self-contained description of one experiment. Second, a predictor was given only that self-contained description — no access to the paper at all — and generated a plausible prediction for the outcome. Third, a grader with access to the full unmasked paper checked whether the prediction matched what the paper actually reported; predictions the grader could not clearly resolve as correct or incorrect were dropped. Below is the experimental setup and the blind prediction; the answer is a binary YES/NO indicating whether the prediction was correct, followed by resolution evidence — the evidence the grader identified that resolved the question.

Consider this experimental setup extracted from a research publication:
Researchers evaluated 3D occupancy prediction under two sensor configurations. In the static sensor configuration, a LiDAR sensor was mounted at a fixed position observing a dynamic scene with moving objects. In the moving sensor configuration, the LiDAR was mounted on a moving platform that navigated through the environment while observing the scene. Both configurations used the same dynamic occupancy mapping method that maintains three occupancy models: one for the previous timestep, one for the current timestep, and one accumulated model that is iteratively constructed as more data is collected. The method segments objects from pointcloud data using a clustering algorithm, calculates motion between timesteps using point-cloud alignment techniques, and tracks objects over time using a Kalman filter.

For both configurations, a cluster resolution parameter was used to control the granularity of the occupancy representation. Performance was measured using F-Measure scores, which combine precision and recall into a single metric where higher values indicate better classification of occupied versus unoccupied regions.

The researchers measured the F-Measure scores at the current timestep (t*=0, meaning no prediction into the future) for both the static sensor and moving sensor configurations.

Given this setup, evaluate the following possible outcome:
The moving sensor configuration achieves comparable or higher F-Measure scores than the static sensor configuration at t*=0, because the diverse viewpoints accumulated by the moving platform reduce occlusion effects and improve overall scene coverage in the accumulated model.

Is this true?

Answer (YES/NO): NO